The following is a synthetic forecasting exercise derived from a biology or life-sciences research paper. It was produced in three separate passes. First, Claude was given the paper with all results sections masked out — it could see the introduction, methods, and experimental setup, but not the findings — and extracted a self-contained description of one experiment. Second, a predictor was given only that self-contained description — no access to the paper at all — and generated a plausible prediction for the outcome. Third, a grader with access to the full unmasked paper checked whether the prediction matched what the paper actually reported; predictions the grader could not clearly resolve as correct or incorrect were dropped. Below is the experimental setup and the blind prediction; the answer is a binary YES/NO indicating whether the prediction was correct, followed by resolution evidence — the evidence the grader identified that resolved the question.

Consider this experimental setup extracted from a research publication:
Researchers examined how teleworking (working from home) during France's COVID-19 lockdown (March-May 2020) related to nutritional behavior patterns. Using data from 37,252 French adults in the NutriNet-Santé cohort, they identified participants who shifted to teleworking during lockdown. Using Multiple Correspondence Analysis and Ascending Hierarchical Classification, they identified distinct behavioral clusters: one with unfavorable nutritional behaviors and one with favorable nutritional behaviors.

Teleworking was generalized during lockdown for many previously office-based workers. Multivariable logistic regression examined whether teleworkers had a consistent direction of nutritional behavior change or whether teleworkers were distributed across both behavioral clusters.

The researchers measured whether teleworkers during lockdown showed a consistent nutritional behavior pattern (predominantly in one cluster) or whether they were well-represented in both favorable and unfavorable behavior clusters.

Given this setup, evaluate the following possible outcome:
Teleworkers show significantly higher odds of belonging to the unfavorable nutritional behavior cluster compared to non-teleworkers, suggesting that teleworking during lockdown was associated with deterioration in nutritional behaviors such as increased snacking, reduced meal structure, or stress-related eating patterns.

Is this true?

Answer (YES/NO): NO